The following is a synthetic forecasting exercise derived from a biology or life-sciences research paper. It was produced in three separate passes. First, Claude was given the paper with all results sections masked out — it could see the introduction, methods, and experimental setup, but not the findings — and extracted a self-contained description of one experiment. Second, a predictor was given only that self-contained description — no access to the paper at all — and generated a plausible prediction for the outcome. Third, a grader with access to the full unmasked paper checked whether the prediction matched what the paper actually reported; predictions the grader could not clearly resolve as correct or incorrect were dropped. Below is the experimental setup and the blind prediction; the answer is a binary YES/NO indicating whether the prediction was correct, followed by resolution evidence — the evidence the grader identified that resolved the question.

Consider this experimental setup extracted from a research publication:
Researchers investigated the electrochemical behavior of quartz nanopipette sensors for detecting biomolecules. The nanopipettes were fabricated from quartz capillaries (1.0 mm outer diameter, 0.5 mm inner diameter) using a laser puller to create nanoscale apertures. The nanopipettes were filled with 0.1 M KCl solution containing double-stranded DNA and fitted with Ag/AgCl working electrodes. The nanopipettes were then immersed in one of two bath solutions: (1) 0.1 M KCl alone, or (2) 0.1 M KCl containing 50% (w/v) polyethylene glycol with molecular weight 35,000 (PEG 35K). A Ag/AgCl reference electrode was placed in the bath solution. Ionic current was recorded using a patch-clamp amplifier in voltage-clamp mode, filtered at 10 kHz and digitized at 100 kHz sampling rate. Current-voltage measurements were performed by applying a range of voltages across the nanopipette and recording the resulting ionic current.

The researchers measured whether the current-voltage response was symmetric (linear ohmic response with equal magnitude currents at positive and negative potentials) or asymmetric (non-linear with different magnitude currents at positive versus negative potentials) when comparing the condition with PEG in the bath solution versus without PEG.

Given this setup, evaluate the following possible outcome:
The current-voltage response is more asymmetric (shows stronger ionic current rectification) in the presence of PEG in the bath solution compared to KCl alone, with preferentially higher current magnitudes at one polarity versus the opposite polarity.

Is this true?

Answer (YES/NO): YES